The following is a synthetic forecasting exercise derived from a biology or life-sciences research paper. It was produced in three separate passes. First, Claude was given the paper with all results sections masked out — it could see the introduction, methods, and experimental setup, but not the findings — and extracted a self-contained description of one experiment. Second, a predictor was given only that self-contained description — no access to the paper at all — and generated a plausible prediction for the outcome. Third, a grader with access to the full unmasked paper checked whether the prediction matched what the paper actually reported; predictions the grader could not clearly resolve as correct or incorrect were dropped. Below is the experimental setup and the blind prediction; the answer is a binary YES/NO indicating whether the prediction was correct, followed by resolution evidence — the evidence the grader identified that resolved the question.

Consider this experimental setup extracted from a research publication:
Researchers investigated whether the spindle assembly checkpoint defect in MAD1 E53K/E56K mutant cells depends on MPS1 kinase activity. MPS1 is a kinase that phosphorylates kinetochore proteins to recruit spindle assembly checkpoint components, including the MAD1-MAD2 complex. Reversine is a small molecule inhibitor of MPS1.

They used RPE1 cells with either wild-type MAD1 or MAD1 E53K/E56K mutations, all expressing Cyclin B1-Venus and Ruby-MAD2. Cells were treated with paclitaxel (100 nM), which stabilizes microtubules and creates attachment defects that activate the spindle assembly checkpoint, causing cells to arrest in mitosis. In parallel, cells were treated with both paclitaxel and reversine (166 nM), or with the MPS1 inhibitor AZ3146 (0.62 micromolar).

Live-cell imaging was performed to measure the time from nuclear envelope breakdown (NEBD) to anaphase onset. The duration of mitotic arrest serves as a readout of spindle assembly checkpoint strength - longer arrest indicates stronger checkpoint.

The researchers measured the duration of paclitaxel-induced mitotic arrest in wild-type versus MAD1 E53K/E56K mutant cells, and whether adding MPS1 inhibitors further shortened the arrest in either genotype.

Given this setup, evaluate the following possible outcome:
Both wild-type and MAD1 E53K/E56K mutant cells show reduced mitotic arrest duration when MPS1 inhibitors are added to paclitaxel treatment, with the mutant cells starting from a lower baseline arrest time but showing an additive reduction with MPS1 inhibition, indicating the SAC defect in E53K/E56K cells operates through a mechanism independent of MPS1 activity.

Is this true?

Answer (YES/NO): NO